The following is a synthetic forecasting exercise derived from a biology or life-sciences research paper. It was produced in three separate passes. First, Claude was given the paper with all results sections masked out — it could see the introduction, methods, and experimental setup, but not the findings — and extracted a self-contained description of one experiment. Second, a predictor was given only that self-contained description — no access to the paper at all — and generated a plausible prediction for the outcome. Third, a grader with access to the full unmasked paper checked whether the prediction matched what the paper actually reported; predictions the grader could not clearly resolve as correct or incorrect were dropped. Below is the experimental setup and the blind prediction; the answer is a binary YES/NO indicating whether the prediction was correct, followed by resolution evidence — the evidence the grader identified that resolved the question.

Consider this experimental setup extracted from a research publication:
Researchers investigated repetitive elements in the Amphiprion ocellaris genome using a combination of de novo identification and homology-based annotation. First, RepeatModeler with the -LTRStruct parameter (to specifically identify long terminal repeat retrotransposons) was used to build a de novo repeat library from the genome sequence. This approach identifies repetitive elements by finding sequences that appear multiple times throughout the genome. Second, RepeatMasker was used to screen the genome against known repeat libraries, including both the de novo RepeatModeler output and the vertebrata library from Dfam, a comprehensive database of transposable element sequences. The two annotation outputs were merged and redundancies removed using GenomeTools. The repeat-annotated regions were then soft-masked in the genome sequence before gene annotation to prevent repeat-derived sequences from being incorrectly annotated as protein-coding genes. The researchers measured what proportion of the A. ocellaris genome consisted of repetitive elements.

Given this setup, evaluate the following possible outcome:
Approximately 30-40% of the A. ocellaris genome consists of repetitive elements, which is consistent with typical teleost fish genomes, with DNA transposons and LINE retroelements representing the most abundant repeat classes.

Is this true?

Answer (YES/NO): NO